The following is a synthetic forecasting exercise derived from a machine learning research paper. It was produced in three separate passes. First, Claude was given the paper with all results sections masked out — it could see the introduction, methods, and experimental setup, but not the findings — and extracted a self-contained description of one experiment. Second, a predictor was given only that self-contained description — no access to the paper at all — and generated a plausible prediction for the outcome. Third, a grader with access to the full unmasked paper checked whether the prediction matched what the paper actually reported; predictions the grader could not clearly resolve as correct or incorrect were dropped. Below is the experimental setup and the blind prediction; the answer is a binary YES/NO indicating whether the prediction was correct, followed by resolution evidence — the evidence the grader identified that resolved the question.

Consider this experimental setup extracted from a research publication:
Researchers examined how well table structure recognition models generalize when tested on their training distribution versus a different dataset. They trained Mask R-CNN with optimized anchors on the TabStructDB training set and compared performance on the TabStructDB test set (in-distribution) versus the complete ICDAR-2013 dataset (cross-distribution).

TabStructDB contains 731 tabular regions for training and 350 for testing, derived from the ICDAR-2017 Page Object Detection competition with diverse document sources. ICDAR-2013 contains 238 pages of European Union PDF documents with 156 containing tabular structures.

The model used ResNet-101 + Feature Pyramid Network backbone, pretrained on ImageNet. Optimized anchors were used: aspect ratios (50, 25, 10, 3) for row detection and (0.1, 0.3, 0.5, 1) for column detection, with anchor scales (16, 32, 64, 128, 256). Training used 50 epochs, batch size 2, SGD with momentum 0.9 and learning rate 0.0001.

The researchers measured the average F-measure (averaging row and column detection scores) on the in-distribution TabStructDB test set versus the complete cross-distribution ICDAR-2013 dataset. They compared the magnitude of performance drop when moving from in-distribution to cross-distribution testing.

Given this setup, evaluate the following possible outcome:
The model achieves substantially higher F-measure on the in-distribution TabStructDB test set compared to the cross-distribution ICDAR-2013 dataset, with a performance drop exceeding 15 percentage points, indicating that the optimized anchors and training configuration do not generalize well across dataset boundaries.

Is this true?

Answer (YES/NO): YES